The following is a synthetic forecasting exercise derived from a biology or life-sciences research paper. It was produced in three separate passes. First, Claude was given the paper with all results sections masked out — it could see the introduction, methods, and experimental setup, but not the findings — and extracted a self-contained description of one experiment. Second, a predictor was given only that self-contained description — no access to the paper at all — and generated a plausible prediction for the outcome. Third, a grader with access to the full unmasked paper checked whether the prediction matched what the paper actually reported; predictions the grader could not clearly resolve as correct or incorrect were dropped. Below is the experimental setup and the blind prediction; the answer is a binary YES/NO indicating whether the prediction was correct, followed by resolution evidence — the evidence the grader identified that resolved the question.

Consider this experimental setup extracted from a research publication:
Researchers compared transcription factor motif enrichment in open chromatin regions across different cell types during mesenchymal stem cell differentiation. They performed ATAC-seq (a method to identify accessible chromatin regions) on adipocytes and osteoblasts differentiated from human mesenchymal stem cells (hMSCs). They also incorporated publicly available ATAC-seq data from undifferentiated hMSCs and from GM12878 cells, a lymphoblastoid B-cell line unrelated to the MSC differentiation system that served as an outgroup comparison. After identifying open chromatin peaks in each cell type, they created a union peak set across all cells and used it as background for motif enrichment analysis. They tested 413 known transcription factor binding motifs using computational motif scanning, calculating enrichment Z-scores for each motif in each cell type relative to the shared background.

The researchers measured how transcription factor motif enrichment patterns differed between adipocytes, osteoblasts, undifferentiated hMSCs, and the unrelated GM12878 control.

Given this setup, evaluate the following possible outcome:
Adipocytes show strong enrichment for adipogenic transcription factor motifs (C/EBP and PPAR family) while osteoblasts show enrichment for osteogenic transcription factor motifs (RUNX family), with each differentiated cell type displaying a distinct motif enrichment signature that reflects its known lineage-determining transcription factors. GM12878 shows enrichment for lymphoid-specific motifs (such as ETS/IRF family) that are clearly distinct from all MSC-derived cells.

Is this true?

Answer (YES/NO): NO